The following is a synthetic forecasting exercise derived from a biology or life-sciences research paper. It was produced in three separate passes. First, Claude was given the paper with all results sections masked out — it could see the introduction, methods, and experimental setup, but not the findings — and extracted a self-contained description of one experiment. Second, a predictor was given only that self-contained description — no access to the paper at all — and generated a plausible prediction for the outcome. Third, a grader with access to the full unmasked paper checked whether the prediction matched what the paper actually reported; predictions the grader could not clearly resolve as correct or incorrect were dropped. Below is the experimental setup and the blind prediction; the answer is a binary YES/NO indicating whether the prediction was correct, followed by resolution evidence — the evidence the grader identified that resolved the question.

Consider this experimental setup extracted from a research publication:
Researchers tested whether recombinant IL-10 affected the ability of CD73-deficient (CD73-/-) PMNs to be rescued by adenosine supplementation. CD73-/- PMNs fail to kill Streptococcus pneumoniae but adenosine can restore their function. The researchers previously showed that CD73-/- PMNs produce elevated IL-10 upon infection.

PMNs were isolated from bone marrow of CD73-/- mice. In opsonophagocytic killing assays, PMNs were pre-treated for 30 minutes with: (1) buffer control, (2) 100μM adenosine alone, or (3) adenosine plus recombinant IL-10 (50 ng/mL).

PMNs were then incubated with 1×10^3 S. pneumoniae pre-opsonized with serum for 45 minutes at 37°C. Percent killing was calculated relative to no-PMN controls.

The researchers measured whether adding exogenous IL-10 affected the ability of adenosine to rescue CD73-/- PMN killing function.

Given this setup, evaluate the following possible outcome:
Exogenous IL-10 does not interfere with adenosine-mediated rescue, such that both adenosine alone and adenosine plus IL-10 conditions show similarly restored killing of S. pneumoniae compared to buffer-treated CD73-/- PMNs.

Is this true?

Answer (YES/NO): NO